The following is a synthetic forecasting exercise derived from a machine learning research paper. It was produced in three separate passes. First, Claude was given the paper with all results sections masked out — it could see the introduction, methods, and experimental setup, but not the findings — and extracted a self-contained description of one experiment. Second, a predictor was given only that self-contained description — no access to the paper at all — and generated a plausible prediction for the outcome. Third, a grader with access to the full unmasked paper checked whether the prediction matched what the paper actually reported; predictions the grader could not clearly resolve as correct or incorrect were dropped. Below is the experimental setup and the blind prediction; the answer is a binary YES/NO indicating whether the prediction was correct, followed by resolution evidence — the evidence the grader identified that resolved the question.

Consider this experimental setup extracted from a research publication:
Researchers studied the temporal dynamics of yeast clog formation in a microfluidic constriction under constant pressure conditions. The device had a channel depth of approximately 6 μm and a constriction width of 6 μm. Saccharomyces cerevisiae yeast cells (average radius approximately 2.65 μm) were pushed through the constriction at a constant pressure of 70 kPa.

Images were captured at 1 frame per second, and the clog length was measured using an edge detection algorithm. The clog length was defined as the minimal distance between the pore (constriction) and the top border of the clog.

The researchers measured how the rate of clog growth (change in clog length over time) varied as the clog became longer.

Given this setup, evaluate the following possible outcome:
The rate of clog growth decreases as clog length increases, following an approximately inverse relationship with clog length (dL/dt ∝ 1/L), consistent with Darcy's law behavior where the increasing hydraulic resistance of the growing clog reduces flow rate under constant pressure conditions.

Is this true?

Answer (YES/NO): YES